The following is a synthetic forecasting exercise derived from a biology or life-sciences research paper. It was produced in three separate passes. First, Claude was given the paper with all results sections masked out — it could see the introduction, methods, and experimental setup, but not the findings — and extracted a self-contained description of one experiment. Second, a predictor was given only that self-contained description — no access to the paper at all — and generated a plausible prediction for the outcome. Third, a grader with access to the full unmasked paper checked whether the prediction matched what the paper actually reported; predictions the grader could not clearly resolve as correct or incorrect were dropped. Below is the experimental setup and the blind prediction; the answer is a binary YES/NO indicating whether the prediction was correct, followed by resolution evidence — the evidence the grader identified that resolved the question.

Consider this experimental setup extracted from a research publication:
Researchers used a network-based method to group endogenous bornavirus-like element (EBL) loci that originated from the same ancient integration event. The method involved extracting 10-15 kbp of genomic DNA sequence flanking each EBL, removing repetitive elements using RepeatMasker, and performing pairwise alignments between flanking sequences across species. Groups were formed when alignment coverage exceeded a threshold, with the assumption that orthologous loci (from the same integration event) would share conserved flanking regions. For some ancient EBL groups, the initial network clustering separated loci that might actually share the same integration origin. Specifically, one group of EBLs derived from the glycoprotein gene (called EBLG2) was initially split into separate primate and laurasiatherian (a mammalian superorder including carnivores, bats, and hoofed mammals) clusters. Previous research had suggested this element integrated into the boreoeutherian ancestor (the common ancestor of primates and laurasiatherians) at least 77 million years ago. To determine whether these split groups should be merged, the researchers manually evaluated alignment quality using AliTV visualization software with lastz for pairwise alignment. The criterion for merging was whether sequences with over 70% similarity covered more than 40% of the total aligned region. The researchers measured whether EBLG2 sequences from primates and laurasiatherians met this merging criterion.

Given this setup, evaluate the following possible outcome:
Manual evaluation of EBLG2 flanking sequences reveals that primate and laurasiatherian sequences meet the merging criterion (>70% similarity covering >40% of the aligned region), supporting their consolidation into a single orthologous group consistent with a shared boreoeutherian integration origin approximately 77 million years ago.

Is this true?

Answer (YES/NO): YES